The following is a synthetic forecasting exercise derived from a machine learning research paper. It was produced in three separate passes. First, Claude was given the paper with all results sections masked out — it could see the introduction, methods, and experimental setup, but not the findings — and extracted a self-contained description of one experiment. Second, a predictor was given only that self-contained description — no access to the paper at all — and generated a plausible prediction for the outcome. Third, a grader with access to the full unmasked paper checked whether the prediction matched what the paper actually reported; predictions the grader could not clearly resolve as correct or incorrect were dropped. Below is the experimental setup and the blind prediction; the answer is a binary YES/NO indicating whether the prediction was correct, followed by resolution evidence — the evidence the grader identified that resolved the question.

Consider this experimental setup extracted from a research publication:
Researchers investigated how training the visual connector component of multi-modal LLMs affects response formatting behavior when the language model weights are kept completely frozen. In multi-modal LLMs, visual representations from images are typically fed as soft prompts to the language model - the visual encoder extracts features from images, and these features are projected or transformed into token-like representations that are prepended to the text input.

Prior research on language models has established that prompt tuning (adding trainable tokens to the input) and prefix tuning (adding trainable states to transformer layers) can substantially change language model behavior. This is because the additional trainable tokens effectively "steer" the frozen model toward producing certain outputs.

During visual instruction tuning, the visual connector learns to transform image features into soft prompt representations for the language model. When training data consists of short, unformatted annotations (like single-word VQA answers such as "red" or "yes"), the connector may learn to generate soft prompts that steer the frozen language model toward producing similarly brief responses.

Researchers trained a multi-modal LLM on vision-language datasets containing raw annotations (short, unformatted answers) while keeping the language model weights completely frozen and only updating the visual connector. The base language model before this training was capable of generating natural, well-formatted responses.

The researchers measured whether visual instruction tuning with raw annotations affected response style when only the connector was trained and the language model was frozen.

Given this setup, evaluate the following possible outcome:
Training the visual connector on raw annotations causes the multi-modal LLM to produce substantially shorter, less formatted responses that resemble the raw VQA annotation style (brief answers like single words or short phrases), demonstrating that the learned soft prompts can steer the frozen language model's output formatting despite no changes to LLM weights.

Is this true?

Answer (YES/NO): YES